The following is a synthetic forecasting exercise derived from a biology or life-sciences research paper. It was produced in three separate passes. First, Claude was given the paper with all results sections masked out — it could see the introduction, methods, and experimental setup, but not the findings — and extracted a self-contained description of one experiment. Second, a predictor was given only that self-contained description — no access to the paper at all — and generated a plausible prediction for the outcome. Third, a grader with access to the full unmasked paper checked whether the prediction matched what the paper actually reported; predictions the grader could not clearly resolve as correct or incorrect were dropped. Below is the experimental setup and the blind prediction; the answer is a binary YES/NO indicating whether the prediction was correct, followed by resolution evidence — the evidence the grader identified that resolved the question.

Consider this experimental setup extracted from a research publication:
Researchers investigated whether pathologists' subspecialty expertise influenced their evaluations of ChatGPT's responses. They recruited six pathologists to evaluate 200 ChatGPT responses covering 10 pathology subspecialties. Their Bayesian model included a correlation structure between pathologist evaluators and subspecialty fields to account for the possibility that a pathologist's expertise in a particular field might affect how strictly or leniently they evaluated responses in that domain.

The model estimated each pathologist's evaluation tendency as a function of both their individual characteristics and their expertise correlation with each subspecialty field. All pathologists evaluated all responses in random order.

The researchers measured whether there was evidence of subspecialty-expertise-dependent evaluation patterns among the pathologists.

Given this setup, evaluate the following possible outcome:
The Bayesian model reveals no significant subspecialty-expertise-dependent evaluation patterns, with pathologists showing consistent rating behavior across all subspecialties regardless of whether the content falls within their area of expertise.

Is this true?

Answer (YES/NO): NO